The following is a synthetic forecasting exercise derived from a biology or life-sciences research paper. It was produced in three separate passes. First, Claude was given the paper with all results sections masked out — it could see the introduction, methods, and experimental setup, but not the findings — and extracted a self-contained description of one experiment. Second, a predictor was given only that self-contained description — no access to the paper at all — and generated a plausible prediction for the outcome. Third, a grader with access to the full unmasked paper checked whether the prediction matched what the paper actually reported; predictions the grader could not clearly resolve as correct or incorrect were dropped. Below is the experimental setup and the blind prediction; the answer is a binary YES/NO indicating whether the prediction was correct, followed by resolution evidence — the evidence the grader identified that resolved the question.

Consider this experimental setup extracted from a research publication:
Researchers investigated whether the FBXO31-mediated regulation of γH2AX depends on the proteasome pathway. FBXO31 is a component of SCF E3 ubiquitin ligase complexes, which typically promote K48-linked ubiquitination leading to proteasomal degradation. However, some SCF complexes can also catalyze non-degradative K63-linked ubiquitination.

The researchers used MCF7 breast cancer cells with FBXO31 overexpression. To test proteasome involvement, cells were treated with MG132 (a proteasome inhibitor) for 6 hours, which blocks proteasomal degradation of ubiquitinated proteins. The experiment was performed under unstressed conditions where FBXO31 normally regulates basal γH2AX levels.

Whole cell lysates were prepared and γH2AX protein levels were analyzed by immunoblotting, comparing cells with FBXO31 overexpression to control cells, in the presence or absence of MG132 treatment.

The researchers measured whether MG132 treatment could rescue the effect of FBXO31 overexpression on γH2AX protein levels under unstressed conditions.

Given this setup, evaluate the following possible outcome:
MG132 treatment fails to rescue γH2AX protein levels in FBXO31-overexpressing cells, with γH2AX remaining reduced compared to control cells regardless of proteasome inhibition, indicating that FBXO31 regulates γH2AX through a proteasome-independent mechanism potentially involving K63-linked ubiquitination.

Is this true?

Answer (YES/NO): NO